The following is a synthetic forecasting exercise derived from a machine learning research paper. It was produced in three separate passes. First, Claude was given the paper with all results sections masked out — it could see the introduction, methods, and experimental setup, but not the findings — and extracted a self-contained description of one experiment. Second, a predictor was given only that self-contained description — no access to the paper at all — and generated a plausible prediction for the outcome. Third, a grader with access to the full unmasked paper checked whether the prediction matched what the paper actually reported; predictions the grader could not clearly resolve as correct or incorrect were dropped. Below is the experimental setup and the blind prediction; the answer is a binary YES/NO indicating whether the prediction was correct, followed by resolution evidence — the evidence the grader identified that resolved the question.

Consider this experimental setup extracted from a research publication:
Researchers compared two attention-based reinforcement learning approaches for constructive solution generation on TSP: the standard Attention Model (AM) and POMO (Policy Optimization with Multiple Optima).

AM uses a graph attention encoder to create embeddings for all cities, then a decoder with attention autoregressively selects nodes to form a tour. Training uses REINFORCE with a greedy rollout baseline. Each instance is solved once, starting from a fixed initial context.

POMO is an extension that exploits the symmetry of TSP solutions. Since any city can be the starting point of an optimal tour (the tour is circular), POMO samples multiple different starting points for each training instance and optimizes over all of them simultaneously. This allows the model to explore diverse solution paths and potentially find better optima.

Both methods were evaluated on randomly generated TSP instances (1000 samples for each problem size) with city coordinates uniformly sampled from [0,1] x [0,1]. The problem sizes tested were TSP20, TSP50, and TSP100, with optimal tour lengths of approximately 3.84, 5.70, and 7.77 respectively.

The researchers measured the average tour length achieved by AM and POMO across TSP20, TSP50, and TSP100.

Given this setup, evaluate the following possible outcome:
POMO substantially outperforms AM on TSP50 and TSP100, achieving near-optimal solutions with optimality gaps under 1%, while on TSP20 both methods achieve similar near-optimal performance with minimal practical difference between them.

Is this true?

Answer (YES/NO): NO